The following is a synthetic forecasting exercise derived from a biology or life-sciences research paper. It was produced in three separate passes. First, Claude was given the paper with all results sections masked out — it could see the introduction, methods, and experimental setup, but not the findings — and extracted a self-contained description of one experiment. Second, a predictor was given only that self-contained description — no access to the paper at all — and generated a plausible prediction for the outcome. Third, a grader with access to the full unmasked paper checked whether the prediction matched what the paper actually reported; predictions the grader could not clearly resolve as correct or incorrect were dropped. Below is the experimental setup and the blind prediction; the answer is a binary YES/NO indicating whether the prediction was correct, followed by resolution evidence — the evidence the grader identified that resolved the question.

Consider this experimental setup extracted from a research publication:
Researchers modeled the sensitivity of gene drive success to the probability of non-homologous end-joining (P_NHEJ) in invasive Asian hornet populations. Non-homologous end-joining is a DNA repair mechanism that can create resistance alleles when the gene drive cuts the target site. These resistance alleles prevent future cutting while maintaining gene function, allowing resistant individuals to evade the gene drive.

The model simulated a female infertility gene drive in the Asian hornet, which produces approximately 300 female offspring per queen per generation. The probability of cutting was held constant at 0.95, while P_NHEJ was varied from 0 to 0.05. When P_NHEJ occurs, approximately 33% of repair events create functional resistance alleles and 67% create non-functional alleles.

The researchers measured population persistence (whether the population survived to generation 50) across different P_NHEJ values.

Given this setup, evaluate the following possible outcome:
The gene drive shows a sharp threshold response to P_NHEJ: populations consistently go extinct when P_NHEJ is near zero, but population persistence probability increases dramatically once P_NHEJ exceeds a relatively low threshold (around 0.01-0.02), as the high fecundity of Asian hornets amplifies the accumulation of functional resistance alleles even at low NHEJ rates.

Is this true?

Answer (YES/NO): NO